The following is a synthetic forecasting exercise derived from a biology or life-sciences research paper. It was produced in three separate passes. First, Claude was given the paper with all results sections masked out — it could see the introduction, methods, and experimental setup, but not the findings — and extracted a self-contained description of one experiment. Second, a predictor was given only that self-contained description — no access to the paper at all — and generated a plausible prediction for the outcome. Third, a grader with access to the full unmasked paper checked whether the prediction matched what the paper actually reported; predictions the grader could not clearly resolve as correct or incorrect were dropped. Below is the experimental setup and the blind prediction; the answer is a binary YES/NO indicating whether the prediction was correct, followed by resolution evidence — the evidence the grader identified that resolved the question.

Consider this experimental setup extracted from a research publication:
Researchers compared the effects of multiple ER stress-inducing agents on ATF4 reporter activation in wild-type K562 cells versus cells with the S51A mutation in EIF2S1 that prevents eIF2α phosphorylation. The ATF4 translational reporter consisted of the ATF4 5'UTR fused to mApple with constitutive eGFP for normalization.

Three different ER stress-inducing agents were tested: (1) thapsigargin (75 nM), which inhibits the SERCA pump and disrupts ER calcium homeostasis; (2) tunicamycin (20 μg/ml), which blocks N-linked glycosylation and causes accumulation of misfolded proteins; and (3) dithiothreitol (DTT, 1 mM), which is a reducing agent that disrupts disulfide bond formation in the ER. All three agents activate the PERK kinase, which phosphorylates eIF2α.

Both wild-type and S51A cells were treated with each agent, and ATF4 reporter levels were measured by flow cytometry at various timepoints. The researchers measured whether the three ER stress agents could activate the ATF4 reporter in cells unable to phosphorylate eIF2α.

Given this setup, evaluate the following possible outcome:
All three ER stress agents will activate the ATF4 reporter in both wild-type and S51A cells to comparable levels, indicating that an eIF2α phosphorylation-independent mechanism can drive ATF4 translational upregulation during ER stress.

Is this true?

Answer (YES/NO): NO